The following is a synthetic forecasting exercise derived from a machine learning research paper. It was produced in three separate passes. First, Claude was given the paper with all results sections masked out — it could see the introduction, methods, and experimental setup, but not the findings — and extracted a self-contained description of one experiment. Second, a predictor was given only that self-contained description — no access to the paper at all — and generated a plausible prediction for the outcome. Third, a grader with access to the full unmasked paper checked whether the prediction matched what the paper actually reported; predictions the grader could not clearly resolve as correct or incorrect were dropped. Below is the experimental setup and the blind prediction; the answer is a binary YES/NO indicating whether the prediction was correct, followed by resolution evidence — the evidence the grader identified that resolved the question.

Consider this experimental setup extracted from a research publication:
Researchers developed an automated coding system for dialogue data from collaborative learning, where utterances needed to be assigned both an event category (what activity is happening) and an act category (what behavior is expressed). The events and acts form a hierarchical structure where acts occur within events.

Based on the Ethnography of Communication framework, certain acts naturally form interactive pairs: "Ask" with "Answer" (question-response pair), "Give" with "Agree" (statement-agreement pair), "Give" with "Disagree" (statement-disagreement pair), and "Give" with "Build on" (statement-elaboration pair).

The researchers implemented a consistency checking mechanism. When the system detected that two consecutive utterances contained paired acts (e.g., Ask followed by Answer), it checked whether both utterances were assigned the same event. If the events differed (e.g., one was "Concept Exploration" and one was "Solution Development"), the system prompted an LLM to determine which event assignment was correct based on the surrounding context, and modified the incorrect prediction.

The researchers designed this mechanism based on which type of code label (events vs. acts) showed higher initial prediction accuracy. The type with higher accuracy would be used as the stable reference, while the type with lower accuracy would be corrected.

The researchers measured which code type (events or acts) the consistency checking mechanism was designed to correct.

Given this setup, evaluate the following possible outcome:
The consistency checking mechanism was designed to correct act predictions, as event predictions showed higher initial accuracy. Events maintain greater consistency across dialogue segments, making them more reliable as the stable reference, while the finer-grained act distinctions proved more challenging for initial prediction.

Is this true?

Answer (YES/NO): NO